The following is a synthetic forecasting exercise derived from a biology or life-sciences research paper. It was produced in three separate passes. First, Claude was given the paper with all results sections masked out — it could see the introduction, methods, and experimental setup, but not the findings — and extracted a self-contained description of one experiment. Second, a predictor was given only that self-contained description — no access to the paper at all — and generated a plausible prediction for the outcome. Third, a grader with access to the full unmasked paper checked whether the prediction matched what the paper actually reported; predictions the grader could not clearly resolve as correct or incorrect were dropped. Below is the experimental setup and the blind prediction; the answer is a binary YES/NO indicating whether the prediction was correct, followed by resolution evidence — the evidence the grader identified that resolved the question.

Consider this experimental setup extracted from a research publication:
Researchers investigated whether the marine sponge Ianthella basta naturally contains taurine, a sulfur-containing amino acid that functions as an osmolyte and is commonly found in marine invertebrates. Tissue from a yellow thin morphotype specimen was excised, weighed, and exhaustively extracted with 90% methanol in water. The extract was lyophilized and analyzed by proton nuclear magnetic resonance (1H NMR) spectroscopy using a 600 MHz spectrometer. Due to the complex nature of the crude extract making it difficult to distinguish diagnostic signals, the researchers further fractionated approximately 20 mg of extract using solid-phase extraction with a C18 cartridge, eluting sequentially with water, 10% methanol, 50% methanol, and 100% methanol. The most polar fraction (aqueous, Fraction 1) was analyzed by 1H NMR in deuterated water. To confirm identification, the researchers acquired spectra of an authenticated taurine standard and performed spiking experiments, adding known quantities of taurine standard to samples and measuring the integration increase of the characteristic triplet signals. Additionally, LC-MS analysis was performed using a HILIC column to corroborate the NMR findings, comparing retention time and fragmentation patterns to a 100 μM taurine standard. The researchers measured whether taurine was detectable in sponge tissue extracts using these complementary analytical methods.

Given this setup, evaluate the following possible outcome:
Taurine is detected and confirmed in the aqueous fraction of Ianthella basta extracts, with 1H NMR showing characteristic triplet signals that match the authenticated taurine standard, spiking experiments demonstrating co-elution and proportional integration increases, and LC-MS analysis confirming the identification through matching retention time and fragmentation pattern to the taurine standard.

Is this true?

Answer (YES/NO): YES